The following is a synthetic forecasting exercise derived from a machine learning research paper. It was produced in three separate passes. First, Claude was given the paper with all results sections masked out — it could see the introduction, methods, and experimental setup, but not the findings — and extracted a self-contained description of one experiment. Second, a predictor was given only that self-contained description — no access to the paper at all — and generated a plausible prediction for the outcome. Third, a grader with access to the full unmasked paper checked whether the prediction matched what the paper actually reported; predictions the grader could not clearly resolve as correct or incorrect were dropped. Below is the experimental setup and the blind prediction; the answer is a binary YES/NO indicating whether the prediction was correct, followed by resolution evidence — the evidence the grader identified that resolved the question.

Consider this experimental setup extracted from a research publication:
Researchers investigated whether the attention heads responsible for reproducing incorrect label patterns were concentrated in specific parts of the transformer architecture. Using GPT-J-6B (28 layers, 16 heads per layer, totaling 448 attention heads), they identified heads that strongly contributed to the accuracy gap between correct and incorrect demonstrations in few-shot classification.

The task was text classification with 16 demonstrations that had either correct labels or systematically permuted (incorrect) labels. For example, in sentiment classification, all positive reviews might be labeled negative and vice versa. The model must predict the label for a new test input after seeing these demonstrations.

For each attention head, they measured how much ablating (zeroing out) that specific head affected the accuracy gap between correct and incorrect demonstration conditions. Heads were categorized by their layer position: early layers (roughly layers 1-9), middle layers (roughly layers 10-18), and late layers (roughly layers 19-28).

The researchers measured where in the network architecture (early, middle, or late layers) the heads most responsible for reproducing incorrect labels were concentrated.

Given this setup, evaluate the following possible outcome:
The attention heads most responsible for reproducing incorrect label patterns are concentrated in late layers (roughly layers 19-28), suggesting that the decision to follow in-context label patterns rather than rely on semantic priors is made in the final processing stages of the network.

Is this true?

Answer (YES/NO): YES